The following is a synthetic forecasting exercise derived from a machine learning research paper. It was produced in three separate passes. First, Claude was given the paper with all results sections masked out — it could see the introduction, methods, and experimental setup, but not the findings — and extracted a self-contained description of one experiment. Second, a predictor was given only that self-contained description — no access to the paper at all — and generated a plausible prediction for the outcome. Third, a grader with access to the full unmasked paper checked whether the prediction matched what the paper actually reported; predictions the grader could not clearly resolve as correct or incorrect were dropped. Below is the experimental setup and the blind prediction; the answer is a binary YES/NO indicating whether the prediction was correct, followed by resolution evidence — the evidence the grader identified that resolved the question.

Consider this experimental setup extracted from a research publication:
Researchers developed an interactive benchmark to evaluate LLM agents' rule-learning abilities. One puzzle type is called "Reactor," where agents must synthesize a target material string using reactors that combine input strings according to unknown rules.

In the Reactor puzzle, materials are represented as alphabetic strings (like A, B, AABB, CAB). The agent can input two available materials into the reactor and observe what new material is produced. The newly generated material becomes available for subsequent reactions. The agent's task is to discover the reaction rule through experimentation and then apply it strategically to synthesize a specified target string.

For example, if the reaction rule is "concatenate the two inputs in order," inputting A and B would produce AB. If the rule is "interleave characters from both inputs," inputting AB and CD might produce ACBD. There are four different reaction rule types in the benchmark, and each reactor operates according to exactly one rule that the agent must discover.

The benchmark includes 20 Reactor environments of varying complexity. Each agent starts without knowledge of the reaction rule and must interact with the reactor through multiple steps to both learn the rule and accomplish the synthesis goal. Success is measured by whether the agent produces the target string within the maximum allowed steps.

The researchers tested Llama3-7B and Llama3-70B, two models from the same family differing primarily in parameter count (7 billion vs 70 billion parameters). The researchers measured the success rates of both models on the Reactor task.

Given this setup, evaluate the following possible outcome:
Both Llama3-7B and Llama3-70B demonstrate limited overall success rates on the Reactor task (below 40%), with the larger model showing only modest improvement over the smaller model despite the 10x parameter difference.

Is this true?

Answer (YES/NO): NO